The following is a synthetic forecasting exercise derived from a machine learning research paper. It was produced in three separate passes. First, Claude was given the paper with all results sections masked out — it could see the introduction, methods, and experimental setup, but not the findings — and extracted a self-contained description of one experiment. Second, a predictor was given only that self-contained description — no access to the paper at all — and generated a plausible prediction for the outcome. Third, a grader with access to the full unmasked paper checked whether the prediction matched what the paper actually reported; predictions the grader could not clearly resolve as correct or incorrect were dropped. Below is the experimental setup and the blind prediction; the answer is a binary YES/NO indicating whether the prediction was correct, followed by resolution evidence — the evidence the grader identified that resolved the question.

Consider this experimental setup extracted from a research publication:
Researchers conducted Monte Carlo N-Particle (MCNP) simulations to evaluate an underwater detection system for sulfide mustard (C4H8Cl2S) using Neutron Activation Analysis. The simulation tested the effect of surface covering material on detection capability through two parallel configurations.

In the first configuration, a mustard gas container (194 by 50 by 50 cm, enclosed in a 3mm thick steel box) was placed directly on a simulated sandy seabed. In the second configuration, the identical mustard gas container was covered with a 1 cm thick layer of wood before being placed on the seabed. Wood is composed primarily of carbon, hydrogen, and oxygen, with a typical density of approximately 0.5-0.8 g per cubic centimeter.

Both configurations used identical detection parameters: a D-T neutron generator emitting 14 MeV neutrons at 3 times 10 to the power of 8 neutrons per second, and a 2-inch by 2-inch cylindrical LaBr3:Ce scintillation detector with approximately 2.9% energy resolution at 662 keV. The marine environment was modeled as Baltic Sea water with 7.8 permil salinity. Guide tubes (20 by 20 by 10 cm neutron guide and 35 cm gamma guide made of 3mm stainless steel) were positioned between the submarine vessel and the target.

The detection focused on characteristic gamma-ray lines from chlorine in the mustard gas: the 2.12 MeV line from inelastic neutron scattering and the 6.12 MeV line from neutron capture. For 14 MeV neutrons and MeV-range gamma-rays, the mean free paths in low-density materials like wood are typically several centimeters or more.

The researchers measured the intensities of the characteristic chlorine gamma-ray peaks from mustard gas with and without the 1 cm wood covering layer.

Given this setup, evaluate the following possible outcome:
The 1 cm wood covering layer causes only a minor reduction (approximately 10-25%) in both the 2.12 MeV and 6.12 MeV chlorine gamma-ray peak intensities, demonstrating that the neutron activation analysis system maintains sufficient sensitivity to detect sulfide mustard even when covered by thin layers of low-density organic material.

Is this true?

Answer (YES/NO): NO